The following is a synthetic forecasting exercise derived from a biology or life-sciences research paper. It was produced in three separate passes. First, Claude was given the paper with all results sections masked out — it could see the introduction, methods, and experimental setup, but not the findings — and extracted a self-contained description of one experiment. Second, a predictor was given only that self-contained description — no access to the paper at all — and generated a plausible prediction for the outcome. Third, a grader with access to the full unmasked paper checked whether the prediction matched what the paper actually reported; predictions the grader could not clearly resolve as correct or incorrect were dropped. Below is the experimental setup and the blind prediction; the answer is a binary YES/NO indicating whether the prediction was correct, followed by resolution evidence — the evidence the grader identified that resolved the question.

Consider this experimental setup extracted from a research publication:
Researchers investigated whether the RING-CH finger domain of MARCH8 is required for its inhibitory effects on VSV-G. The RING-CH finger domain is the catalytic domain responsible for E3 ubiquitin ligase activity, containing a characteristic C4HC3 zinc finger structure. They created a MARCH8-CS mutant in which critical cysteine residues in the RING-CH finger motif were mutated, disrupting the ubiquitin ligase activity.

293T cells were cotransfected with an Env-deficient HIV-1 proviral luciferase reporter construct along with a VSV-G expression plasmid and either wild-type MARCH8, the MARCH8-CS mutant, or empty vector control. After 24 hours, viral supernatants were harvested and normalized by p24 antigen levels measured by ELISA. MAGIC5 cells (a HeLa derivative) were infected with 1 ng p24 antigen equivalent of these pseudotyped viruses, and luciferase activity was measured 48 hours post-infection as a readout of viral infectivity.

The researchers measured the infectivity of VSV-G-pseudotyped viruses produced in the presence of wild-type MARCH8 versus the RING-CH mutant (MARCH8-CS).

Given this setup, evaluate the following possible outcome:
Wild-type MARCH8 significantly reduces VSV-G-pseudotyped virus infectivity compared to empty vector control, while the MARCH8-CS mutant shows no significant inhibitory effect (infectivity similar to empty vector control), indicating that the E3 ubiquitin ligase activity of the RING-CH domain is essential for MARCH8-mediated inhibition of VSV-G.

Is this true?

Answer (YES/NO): YES